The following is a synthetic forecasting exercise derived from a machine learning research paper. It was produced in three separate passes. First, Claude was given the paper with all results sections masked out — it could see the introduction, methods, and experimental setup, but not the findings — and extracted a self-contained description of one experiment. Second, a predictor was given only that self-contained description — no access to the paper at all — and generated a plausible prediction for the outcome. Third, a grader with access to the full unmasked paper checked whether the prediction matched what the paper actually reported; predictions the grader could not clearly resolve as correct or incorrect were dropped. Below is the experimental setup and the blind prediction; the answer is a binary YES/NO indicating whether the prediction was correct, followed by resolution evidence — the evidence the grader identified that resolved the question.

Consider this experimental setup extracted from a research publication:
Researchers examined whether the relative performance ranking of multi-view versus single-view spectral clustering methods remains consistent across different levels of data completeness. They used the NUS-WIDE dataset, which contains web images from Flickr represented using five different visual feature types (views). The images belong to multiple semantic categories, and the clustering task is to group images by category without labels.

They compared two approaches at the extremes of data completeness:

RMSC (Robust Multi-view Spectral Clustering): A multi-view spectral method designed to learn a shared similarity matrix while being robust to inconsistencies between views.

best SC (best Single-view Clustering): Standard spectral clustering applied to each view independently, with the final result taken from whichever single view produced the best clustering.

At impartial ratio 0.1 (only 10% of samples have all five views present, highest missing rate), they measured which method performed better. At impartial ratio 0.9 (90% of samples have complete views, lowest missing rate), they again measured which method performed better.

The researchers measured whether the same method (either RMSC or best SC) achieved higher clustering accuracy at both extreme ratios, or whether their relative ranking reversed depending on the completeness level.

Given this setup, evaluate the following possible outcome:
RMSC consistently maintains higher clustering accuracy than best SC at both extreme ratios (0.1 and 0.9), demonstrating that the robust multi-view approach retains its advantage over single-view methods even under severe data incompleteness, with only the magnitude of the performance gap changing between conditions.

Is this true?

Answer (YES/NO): YES